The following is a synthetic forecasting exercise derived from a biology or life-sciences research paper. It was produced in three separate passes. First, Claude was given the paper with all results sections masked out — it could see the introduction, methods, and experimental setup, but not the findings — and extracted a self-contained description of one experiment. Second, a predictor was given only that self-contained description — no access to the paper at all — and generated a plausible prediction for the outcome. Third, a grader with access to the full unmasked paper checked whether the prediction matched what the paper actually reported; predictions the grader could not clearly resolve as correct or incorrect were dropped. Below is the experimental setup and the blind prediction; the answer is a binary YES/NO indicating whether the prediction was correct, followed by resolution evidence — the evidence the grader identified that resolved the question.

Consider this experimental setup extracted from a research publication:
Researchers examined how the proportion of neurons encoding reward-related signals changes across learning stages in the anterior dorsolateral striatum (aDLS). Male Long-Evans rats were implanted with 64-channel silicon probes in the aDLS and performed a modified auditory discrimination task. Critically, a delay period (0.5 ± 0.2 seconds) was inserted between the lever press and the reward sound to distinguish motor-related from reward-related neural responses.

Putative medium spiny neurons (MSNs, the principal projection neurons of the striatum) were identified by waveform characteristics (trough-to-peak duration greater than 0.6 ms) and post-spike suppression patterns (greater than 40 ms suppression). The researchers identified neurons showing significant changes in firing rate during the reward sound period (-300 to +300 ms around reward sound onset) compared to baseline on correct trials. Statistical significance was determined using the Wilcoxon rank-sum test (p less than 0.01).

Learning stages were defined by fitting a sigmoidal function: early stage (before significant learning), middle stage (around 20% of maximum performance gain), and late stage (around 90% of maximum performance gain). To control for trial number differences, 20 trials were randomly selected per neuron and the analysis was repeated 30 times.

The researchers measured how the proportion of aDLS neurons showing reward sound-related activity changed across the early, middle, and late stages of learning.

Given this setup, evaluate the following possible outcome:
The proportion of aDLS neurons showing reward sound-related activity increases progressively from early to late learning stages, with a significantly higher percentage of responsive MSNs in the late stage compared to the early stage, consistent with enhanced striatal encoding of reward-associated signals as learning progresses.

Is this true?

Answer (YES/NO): NO